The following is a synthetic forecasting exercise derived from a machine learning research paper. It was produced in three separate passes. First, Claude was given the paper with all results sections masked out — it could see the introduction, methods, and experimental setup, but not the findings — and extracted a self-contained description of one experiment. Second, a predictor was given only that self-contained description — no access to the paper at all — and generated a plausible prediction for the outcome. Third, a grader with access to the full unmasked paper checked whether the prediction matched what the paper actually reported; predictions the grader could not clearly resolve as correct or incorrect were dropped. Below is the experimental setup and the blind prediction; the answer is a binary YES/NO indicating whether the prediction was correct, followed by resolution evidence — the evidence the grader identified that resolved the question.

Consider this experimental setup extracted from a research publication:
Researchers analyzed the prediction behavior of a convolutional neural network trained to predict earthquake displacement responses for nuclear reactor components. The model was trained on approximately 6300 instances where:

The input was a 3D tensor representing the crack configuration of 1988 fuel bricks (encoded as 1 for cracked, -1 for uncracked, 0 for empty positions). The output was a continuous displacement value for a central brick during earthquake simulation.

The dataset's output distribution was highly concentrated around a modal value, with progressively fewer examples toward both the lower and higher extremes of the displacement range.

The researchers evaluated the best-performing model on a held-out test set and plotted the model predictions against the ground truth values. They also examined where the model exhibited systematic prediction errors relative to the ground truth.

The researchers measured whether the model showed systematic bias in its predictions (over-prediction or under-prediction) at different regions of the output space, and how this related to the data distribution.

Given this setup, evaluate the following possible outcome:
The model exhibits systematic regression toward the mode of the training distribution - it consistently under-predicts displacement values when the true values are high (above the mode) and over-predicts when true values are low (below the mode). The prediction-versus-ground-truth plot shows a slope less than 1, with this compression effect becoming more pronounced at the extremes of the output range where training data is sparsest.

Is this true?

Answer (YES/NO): YES